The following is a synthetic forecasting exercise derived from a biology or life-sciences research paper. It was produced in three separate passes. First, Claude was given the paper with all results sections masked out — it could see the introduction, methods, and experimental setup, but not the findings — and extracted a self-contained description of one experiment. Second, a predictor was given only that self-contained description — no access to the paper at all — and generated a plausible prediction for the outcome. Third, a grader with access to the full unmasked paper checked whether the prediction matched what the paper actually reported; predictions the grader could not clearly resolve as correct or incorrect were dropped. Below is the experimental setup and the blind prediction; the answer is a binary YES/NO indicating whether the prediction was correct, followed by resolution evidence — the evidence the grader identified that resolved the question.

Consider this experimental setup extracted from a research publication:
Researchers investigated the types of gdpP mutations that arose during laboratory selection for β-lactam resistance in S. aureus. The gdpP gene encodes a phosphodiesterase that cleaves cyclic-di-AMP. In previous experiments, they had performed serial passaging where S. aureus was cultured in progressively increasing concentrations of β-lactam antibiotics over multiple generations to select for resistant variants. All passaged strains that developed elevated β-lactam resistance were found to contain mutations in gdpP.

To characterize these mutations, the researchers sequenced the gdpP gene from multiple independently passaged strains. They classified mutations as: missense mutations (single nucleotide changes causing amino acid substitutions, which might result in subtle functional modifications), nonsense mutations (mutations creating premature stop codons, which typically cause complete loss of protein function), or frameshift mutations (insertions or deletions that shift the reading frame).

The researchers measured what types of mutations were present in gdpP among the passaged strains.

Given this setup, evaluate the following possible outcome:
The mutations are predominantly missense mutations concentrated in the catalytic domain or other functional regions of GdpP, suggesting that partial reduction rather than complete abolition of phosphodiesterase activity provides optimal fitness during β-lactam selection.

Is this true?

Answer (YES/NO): NO